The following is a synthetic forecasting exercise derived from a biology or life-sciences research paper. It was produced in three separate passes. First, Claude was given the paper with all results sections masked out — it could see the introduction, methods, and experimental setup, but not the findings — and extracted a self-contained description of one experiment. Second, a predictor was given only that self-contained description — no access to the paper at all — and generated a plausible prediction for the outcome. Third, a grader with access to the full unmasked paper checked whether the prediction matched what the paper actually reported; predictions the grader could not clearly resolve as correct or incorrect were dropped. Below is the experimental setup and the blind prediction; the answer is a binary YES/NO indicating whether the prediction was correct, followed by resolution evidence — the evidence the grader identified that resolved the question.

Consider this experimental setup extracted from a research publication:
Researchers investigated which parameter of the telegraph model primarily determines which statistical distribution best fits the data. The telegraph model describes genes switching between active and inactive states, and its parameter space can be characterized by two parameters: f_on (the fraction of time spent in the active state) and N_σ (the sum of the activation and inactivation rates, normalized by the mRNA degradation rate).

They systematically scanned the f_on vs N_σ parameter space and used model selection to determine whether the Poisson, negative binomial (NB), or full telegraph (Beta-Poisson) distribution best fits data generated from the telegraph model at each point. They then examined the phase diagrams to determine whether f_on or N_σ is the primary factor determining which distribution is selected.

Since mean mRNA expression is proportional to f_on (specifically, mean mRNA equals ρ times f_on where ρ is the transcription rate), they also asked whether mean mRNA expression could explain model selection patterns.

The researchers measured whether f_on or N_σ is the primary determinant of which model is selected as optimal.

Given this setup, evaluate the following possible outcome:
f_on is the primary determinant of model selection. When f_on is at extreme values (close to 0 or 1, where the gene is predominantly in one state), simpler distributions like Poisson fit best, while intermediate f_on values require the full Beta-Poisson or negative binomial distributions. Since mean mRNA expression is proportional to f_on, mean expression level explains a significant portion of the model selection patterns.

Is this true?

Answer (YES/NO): NO